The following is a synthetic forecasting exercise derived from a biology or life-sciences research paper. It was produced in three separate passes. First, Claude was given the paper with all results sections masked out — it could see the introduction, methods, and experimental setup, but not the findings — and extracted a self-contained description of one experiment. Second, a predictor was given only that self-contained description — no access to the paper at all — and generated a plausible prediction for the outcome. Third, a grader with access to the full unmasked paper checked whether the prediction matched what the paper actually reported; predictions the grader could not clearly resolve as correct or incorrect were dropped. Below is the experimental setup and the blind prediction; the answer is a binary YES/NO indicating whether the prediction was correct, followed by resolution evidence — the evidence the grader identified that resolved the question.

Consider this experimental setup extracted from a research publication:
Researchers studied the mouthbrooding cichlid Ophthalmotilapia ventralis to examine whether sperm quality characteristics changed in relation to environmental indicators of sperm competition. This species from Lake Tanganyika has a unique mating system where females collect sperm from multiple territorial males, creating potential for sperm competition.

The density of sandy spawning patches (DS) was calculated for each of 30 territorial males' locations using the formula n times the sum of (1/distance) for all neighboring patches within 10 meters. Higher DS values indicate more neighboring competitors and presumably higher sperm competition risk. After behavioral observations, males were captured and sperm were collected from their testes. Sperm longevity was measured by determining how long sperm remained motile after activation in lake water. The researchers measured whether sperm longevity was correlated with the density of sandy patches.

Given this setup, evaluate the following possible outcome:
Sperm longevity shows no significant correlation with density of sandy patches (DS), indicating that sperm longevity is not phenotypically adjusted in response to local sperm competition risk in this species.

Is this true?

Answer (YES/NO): NO